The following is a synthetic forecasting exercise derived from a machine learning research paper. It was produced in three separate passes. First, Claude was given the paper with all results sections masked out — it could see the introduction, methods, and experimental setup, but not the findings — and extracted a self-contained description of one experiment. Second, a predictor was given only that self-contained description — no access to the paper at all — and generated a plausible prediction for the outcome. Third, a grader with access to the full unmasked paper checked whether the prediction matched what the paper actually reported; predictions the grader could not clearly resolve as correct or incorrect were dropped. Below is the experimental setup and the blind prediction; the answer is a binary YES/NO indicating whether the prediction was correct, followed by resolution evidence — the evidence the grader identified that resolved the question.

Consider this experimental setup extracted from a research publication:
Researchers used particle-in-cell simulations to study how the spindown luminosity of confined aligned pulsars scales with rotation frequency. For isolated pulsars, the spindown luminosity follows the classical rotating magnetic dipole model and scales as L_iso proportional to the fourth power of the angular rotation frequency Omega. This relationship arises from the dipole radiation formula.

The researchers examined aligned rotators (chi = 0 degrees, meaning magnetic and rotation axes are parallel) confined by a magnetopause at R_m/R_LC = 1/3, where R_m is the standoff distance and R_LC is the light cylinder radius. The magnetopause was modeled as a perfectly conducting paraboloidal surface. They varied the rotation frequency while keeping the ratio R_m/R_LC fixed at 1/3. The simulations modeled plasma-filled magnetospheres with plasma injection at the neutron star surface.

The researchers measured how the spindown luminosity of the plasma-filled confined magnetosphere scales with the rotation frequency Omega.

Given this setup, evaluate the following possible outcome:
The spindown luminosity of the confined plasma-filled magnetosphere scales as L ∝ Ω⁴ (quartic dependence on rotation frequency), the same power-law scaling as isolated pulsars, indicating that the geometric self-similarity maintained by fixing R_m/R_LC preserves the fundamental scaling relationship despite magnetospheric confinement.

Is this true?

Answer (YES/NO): NO